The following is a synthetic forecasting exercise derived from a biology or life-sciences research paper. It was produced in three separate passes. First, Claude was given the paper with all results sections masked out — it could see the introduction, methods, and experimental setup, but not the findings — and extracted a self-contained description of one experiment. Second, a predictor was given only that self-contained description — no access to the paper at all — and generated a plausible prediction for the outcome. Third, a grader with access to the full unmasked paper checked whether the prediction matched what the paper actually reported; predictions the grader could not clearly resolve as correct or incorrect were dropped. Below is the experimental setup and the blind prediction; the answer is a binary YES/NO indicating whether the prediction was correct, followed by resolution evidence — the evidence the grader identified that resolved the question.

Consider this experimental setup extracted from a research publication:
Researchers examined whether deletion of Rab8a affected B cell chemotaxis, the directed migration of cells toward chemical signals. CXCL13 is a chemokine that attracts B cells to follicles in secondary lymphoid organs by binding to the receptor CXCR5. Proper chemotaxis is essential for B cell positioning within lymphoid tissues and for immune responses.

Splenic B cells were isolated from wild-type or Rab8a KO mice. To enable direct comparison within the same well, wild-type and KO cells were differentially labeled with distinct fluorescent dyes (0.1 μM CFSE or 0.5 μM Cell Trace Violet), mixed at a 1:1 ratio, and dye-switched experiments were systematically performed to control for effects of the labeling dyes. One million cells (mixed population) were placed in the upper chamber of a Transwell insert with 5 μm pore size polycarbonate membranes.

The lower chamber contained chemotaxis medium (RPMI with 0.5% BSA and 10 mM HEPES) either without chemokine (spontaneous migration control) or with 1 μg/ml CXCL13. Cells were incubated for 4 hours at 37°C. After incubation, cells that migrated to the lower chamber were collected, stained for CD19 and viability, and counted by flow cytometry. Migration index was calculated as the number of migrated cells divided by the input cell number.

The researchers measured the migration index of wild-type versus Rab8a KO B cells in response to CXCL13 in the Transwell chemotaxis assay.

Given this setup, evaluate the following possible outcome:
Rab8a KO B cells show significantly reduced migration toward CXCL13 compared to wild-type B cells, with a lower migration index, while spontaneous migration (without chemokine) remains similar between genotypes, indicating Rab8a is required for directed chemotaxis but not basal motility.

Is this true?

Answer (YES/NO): NO